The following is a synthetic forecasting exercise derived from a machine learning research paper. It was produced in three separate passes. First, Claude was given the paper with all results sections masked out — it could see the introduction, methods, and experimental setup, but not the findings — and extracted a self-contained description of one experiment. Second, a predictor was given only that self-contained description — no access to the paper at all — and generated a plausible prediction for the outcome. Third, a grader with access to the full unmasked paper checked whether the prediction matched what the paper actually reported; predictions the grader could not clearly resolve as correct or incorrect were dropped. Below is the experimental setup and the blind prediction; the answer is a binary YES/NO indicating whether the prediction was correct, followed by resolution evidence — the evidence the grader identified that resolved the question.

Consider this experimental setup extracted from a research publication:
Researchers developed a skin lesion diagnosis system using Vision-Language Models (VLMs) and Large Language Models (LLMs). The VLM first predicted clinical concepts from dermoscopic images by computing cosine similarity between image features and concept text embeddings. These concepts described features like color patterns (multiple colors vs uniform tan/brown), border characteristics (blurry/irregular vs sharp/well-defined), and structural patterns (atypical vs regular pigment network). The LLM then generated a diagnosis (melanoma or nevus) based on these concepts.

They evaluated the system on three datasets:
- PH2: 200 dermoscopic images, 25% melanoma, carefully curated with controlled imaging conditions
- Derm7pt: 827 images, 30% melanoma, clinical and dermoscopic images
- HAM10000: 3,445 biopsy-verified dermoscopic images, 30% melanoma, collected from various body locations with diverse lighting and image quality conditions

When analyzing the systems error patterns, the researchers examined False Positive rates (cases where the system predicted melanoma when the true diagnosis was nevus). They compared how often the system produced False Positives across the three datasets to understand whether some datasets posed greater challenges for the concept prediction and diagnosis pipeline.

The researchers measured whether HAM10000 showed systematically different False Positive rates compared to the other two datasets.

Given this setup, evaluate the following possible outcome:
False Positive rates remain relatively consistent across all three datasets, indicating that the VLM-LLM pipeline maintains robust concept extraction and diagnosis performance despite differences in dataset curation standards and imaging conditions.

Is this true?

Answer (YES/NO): NO